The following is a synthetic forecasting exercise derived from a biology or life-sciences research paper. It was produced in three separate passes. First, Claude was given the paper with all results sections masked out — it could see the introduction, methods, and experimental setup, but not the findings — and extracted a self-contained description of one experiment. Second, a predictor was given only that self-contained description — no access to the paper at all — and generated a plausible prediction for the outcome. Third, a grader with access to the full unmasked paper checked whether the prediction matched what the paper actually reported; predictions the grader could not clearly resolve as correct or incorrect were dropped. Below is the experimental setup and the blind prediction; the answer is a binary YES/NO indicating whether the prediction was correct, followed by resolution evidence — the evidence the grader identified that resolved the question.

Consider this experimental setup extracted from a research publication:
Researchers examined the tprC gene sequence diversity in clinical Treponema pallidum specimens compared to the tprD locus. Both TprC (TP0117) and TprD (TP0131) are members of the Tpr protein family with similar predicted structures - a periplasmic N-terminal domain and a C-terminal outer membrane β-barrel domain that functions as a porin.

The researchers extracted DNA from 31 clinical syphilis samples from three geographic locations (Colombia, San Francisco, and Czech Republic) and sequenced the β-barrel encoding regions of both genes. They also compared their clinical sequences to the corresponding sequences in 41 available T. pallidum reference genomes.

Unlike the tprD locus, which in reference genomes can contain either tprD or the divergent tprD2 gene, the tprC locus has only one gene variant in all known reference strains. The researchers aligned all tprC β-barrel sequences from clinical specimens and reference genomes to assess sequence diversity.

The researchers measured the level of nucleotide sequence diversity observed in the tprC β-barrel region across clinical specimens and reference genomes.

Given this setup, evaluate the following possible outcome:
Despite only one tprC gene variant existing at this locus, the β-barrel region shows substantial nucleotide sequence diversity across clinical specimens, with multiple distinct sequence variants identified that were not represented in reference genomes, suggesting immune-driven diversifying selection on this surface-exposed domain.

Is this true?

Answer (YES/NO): NO